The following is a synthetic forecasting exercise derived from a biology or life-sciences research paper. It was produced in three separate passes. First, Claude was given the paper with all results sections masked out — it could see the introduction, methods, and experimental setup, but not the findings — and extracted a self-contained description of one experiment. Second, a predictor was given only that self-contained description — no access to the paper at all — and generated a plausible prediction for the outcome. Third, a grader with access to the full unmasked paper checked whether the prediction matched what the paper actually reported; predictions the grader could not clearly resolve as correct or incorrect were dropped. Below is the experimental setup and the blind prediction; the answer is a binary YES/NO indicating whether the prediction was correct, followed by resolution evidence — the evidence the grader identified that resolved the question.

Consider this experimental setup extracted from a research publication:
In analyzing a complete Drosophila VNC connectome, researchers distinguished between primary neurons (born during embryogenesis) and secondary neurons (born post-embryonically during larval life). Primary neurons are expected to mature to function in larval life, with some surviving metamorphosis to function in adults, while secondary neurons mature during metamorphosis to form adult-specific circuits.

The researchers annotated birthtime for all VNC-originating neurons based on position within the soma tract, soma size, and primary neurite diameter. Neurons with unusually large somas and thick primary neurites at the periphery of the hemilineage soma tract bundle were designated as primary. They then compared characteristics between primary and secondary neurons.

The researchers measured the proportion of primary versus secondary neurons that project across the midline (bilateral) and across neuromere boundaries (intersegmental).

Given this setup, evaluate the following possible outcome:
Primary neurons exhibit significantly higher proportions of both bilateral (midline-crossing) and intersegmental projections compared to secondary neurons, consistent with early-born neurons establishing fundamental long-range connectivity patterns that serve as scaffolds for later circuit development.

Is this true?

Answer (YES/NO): YES